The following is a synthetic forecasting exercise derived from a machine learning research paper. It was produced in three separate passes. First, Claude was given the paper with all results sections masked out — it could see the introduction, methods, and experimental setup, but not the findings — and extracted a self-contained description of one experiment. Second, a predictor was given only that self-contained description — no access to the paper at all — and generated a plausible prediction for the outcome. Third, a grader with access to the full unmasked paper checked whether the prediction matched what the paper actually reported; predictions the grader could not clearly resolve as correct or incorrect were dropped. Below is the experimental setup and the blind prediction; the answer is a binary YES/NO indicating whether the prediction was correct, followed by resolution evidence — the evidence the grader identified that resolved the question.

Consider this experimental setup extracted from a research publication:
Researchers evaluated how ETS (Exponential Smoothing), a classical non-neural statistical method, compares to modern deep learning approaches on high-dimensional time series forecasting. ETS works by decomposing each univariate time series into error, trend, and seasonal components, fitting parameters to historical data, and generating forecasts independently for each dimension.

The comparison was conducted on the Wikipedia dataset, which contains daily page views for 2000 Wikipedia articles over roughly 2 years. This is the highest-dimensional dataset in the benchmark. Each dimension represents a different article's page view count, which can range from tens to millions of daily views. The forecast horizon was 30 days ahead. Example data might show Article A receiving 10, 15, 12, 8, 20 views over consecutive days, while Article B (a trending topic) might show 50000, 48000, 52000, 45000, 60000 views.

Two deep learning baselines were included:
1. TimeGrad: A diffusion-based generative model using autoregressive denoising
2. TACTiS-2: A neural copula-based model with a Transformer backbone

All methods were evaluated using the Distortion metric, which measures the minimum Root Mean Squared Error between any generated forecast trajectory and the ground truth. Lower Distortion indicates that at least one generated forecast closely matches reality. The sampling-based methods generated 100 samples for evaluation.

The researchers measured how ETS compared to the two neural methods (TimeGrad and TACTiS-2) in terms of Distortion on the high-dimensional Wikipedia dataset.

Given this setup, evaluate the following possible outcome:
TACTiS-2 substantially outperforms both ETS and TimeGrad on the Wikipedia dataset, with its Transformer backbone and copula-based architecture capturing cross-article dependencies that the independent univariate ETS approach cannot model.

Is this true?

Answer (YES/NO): NO